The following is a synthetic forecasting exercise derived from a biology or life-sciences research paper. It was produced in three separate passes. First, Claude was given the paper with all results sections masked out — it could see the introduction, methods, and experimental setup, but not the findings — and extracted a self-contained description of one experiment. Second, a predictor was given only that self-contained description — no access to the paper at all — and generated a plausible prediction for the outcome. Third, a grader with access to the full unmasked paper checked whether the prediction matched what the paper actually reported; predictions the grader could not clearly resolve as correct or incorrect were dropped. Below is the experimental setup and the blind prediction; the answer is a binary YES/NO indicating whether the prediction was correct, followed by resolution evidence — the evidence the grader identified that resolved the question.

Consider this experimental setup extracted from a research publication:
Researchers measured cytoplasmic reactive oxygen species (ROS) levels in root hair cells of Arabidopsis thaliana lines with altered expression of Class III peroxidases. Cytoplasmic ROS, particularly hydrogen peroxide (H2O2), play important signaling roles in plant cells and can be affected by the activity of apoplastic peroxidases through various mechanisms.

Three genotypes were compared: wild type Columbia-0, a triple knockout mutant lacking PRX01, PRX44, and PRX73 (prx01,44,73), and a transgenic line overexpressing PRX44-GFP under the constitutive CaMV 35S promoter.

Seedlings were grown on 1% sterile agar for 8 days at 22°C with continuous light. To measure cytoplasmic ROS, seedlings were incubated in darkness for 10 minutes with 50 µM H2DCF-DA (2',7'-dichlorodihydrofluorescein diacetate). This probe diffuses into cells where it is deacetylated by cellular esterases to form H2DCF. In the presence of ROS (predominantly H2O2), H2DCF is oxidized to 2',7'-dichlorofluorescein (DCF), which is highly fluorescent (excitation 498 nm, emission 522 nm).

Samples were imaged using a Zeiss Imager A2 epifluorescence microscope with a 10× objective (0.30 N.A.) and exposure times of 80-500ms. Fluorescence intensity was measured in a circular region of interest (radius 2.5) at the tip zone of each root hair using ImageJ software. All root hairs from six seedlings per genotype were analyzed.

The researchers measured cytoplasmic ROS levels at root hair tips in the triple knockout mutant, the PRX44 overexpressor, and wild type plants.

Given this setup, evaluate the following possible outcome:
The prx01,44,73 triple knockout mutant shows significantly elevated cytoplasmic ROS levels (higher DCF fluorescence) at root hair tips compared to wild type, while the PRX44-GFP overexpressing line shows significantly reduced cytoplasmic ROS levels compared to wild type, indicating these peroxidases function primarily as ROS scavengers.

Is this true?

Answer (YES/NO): NO